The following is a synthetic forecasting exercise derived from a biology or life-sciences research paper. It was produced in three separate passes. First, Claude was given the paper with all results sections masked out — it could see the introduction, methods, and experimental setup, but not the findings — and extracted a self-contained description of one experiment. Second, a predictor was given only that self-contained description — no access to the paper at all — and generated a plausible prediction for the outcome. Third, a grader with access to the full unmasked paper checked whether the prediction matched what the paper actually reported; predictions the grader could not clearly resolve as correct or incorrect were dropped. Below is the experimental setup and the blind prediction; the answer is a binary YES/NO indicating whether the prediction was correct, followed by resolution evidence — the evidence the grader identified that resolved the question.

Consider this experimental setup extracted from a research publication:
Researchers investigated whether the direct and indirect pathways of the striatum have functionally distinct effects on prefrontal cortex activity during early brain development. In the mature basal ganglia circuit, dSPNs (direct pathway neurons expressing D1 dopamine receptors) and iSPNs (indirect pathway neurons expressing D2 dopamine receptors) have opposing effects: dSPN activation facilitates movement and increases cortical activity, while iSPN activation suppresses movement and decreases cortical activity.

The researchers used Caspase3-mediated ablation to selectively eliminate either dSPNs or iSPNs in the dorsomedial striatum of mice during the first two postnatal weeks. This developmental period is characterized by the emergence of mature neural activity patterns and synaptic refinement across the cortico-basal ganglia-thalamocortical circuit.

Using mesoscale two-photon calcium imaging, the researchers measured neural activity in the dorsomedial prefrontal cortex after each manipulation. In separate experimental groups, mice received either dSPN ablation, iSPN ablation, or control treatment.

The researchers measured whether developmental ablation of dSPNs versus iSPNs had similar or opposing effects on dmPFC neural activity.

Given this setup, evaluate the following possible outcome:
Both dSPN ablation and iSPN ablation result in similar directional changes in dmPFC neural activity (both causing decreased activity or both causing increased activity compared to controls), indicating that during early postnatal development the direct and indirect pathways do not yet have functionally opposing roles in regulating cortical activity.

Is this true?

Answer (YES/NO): NO